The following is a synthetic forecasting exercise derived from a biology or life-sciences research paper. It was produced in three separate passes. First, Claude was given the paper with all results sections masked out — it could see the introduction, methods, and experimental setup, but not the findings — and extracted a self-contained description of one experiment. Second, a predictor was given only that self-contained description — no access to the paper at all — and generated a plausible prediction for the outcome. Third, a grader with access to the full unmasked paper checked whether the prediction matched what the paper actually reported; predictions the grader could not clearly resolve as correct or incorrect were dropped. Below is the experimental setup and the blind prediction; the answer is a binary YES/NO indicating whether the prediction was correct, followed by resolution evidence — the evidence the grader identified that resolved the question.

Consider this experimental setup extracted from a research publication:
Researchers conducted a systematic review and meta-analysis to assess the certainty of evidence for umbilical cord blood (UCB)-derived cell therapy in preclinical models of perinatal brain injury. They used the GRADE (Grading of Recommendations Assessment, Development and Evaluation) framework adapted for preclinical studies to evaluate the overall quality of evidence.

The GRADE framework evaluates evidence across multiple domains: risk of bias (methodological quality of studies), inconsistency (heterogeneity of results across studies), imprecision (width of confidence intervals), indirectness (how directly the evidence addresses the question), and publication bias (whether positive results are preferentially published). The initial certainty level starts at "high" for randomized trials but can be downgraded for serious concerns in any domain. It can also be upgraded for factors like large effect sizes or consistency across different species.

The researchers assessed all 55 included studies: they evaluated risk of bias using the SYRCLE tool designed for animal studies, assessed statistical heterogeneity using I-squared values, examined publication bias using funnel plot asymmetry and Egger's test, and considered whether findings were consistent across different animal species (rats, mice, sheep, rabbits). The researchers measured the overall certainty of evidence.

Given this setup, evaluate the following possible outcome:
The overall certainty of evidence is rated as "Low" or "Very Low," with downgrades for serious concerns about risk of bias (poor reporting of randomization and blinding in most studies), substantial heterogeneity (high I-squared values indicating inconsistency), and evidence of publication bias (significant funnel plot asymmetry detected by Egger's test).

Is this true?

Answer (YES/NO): YES